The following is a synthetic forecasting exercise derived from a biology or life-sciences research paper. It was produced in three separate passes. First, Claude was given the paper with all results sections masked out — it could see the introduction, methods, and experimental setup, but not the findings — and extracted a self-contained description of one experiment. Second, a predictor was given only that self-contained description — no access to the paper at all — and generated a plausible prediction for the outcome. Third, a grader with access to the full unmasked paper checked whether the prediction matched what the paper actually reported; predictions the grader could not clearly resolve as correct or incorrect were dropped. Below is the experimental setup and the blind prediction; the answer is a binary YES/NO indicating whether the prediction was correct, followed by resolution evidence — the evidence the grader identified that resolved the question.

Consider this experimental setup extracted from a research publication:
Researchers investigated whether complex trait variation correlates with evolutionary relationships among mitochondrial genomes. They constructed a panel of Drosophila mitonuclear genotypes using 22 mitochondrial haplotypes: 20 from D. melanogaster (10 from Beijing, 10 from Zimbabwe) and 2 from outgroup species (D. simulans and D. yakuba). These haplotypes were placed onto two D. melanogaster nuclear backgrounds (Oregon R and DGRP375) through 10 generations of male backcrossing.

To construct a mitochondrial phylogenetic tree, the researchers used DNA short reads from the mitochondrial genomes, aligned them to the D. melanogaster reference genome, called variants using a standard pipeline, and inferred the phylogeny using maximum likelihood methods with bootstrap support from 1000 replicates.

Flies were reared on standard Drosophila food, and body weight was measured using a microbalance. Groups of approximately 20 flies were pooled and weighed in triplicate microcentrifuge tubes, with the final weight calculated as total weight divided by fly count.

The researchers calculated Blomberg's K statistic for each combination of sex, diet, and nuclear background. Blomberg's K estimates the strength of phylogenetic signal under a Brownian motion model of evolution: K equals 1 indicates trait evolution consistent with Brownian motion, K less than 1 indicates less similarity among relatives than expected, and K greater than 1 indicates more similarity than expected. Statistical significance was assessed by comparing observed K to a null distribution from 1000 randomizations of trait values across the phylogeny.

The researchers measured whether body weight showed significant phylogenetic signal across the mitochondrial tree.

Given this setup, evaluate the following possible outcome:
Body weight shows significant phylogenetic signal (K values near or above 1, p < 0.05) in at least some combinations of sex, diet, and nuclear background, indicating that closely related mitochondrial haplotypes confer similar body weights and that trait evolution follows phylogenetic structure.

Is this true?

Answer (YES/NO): NO